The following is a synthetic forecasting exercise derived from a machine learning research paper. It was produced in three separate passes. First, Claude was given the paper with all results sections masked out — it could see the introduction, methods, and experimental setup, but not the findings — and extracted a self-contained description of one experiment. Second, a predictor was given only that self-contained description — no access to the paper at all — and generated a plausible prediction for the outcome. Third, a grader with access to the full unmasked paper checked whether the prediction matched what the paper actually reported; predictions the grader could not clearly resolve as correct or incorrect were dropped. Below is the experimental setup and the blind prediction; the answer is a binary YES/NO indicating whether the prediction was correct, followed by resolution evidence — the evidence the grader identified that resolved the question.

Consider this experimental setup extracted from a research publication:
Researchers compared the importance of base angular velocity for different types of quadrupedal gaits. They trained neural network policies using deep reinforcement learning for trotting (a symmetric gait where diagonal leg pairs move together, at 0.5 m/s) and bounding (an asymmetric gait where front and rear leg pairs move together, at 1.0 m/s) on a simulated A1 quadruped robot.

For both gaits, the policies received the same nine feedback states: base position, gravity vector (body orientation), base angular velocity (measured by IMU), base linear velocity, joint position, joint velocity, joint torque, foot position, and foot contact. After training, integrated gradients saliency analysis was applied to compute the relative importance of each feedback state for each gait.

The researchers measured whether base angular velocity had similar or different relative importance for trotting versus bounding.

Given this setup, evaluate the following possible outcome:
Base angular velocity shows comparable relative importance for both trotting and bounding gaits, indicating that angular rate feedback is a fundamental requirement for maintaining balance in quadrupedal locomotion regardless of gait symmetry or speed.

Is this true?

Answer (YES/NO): NO